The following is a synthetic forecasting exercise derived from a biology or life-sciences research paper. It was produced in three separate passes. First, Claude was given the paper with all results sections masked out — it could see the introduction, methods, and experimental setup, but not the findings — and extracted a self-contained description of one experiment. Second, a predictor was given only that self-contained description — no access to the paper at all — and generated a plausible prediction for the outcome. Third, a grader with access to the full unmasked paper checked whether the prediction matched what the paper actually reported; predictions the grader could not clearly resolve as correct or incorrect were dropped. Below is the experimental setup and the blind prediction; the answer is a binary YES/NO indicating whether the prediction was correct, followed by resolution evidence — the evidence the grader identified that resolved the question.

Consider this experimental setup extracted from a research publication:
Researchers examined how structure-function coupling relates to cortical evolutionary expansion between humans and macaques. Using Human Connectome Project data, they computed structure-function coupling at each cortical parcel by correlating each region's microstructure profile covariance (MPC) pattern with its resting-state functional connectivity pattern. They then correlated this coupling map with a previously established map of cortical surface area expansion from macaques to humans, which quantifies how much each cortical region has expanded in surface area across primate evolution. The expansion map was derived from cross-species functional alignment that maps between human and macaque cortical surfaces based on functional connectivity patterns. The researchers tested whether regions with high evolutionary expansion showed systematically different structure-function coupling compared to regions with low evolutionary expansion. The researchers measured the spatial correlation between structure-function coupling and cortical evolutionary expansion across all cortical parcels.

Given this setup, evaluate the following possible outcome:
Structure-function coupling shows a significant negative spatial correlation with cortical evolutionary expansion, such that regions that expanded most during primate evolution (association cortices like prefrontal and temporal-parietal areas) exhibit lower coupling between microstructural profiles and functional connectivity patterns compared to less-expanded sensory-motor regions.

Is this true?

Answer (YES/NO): YES